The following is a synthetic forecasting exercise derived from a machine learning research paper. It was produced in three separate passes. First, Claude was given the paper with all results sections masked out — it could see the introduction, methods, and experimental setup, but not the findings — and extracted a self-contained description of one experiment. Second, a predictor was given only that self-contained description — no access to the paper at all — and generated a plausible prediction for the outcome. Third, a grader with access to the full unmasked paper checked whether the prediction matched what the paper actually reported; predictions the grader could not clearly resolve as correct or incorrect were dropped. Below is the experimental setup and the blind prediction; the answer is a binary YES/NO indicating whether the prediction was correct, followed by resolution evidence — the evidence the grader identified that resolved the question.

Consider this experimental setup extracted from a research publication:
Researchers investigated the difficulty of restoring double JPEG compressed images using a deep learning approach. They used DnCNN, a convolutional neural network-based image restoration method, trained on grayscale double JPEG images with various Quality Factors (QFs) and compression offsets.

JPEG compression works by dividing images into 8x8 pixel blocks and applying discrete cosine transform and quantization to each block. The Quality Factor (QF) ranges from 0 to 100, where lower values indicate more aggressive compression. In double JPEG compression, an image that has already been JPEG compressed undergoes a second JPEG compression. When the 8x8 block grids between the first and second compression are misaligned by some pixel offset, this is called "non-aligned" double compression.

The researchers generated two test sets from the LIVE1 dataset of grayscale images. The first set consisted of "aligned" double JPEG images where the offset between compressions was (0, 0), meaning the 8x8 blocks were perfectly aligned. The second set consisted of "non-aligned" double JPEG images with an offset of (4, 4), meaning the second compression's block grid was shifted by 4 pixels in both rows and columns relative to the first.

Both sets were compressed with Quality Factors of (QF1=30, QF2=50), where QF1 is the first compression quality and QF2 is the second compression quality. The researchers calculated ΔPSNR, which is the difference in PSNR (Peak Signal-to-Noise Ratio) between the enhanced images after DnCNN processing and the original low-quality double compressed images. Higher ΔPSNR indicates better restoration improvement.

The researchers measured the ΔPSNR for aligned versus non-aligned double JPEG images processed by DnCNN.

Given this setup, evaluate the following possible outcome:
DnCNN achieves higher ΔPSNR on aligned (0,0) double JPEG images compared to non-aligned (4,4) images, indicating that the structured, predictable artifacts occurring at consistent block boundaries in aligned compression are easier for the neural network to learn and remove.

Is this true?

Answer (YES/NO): YES